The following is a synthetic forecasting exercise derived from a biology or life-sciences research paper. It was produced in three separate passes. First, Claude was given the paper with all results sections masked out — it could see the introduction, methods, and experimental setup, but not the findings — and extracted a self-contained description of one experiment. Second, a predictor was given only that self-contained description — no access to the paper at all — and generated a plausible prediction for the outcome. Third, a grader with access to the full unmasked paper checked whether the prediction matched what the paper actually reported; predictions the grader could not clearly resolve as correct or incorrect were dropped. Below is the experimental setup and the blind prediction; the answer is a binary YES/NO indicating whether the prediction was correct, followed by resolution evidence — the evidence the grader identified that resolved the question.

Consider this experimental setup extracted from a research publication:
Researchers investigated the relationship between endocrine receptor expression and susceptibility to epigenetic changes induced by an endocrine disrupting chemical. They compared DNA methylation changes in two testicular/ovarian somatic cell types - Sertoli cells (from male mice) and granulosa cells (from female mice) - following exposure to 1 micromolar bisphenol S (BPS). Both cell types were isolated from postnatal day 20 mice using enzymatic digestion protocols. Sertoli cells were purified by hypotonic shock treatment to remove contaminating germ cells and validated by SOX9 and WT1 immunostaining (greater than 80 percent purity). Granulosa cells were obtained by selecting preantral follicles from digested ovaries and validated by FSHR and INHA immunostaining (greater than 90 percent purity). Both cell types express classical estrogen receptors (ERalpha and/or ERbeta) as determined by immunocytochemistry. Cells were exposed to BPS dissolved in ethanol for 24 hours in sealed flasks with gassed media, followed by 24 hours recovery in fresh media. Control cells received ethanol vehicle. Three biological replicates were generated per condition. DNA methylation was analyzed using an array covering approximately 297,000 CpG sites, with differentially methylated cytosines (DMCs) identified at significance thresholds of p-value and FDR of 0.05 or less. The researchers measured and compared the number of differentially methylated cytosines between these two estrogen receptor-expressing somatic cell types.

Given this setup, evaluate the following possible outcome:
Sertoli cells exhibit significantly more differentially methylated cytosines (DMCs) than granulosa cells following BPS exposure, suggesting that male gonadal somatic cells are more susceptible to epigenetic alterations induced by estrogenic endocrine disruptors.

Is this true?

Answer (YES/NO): YES